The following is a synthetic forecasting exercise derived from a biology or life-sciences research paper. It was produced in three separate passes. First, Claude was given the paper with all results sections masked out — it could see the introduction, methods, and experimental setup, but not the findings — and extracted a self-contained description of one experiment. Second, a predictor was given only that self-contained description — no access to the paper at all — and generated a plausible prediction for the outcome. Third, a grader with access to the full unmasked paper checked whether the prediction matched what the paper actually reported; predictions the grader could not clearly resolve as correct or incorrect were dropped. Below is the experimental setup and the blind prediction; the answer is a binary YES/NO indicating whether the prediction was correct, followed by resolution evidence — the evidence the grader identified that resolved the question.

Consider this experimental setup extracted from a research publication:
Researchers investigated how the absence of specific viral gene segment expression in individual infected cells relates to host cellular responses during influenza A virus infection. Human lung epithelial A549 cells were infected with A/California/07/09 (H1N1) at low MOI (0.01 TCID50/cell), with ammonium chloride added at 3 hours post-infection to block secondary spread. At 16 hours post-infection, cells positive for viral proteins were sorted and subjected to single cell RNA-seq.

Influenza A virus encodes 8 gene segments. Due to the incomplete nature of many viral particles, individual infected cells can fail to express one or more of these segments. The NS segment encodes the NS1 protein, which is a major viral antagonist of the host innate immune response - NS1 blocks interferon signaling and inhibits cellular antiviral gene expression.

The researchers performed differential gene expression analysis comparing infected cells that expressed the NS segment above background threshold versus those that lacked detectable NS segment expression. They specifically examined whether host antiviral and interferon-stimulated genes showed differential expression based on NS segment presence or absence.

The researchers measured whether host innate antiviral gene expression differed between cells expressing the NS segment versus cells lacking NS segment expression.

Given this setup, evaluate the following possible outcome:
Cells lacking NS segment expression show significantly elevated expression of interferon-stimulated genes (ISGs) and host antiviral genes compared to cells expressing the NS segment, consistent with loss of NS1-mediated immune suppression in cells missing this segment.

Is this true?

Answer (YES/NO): NO